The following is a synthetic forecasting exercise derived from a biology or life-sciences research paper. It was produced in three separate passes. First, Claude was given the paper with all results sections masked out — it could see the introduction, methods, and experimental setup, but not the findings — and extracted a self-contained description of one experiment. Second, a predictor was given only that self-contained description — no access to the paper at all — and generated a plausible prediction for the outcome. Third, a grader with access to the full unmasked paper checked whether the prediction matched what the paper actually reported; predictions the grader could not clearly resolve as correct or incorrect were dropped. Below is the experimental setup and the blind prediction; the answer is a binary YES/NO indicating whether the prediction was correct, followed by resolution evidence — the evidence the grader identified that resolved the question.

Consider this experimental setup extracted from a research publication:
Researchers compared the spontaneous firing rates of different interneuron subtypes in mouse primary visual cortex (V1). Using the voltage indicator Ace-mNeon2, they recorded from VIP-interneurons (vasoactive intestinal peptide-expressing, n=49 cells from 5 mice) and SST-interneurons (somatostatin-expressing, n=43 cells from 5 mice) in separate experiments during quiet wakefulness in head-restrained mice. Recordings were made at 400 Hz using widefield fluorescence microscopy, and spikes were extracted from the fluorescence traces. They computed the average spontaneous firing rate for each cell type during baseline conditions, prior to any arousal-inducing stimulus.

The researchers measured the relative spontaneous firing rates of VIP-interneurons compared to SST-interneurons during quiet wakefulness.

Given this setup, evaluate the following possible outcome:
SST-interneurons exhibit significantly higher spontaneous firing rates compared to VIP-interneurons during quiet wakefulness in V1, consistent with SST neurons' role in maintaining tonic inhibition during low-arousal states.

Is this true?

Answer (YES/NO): NO